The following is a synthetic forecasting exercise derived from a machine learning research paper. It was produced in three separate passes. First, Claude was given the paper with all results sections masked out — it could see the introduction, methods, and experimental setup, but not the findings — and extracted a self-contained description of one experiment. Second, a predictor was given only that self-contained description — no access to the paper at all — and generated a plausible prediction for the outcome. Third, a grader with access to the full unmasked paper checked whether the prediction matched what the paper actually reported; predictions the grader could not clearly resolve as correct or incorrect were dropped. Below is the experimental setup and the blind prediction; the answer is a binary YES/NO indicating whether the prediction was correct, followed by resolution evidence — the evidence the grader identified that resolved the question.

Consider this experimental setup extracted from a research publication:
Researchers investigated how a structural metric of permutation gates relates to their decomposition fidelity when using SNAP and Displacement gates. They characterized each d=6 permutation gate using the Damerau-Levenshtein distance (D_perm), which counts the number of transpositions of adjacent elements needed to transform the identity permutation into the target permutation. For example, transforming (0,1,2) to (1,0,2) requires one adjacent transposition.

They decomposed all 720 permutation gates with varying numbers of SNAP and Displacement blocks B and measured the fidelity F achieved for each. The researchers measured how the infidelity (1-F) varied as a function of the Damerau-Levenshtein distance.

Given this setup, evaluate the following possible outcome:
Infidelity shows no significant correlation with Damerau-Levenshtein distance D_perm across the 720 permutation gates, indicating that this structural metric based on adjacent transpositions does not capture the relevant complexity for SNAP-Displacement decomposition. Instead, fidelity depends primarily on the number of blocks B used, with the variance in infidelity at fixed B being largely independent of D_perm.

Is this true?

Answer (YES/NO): NO